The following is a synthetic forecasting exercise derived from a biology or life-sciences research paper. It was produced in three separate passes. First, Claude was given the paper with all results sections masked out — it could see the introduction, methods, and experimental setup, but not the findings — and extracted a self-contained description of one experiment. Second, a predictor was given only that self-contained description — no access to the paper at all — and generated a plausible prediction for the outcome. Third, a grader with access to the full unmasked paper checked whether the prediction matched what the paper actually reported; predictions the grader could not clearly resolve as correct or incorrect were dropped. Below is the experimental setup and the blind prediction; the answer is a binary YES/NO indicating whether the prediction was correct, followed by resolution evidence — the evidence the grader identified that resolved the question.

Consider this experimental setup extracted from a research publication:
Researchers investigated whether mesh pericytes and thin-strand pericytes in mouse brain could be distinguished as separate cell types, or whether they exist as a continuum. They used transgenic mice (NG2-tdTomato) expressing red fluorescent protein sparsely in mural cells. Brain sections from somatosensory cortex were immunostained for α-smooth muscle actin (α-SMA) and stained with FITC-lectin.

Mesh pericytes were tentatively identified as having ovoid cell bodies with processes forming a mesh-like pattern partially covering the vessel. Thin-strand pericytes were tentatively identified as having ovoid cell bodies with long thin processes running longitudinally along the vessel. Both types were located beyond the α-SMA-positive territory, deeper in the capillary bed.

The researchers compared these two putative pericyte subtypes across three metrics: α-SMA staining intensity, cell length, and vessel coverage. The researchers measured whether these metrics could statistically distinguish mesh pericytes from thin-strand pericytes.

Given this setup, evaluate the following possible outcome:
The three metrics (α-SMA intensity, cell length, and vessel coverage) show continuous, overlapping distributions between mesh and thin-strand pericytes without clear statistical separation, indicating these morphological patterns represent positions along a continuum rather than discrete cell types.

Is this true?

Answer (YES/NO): NO